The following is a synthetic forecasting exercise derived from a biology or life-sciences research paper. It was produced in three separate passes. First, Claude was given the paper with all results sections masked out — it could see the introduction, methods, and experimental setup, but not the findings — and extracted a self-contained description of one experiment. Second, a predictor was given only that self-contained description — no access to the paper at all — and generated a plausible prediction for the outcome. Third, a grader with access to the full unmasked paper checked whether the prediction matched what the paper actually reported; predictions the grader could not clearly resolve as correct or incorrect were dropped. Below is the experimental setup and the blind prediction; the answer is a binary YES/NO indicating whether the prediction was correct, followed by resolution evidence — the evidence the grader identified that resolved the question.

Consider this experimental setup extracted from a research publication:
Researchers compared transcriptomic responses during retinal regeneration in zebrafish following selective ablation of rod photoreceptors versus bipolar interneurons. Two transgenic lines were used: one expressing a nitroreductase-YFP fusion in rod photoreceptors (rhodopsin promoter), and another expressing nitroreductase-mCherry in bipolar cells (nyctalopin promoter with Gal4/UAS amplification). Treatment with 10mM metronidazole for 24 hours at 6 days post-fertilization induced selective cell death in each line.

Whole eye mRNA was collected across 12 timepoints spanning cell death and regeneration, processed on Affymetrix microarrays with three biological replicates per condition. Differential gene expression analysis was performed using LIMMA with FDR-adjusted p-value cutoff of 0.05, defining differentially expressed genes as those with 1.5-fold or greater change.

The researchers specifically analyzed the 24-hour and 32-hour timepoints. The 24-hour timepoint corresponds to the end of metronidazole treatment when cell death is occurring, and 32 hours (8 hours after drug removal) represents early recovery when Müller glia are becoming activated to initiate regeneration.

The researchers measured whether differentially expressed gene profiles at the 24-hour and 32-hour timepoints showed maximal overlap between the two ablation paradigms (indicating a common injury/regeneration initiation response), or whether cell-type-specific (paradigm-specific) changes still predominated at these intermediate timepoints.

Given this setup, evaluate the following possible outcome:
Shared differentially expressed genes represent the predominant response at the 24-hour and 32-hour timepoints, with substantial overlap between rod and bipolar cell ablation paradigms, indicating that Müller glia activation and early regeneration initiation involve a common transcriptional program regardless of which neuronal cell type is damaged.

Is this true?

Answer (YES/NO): NO